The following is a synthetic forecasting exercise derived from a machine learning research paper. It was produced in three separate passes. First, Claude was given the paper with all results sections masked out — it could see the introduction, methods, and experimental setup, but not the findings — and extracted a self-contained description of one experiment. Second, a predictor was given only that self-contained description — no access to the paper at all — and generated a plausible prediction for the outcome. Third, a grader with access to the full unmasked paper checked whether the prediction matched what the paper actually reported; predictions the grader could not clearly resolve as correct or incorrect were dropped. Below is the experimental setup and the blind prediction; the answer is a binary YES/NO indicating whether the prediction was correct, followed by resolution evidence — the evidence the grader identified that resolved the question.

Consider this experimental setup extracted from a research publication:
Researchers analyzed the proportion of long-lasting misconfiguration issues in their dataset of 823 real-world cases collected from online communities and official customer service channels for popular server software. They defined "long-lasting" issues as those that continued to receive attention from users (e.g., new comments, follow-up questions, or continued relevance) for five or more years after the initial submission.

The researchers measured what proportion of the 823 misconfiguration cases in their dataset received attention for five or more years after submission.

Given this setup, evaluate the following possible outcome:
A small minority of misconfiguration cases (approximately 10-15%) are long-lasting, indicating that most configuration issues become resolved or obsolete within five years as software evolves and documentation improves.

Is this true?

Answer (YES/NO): YES